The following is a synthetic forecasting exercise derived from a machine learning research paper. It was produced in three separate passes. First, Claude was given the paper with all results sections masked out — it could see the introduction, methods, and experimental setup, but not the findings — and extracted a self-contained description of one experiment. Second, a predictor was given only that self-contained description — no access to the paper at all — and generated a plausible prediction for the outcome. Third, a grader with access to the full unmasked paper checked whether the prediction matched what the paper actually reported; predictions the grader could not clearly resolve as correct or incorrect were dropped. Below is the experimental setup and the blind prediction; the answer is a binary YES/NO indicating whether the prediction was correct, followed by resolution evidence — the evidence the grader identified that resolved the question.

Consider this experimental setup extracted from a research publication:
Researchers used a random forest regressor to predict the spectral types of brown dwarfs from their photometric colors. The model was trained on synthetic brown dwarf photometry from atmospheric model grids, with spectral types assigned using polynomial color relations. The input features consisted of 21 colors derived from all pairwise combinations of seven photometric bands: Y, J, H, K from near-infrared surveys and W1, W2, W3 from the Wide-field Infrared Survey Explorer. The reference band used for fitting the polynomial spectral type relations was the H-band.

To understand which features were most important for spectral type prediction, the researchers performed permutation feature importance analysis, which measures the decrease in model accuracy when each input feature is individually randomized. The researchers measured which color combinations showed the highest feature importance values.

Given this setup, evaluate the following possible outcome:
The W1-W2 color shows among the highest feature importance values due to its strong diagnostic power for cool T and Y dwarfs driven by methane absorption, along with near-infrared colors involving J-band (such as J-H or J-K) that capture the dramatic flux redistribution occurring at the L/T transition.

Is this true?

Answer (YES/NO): NO